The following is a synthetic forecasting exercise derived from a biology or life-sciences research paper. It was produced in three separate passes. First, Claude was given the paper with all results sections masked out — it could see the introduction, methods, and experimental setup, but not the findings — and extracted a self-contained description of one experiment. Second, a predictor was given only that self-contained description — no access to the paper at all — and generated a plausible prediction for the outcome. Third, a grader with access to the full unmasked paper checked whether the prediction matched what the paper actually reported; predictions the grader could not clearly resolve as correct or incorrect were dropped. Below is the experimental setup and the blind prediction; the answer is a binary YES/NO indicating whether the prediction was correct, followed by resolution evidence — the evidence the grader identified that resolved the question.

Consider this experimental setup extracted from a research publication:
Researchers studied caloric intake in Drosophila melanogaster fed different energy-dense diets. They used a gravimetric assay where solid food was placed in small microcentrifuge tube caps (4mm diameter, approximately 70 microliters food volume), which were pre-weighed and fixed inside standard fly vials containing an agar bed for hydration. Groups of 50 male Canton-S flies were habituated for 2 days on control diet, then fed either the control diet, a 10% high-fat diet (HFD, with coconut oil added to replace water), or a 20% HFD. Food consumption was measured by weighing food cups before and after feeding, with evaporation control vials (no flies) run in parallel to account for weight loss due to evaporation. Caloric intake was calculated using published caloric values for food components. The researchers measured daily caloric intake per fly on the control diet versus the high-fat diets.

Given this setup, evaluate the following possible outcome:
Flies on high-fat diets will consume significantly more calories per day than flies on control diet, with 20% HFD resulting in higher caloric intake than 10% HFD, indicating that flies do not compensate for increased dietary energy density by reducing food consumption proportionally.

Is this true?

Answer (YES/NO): NO